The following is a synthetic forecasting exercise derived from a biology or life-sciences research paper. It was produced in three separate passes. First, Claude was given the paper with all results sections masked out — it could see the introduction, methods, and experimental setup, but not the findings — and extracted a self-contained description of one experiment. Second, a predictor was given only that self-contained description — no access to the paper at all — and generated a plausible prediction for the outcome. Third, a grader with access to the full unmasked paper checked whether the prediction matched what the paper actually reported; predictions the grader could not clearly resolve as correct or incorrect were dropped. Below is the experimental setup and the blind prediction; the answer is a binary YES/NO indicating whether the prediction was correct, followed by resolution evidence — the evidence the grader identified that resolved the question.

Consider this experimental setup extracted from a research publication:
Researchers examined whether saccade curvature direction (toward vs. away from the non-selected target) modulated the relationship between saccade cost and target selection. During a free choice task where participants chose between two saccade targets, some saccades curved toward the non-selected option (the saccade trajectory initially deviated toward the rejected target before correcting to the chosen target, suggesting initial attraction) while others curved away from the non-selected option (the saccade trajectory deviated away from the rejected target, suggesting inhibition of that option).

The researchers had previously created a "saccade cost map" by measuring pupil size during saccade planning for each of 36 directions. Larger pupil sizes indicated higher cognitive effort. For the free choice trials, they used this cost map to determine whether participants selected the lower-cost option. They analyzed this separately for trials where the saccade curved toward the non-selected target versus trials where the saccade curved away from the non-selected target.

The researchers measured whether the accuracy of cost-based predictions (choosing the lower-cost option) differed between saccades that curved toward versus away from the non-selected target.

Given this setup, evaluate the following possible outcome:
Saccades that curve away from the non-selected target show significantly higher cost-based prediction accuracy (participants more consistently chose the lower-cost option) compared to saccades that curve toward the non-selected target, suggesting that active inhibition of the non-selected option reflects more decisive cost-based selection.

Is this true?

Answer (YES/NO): YES